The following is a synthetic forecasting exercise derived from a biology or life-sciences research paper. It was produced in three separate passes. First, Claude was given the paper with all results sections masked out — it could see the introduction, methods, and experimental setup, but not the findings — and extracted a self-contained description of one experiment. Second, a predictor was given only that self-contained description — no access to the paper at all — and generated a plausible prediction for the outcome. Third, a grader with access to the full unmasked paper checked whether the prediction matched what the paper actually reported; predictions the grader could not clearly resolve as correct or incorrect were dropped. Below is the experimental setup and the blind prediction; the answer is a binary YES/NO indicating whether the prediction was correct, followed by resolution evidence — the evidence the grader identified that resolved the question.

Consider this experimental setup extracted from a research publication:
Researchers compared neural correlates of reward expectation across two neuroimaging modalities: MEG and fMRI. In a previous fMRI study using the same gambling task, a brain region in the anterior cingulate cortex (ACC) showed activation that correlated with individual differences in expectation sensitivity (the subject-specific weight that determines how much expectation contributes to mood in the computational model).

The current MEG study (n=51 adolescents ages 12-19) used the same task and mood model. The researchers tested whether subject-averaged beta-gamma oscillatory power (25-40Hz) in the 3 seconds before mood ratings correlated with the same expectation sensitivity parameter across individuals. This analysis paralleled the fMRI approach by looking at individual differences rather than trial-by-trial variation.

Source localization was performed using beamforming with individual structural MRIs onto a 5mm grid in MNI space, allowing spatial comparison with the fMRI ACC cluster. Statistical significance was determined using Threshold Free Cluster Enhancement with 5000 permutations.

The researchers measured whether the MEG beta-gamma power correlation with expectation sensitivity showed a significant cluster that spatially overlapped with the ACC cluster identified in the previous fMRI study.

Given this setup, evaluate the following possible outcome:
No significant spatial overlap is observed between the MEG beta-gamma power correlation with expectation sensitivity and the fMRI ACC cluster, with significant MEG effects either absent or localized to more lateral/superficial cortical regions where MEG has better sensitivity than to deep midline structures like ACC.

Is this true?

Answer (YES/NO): NO